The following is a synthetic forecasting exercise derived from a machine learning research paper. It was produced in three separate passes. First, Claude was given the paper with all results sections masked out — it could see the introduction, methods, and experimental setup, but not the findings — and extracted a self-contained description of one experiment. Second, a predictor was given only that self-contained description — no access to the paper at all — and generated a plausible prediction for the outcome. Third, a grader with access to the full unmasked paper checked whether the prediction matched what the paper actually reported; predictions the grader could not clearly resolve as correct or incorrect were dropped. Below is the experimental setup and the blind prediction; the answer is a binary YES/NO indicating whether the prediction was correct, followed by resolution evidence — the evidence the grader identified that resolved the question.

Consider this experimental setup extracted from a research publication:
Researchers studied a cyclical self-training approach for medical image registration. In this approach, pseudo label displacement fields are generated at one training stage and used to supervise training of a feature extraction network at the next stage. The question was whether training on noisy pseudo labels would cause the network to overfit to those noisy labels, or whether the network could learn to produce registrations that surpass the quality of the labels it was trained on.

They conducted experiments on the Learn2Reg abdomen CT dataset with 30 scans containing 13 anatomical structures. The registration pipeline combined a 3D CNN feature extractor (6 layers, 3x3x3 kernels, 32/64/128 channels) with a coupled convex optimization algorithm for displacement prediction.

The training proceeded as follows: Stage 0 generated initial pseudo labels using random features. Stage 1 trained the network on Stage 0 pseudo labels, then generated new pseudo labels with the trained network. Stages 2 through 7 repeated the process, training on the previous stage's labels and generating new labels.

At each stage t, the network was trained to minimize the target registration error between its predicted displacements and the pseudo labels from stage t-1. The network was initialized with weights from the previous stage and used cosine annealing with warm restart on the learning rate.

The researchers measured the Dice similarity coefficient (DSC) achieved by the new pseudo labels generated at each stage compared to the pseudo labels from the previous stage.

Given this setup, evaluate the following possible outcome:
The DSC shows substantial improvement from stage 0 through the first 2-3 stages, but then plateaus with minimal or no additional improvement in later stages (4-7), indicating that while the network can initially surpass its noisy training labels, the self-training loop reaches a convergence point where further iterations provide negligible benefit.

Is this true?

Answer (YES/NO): NO